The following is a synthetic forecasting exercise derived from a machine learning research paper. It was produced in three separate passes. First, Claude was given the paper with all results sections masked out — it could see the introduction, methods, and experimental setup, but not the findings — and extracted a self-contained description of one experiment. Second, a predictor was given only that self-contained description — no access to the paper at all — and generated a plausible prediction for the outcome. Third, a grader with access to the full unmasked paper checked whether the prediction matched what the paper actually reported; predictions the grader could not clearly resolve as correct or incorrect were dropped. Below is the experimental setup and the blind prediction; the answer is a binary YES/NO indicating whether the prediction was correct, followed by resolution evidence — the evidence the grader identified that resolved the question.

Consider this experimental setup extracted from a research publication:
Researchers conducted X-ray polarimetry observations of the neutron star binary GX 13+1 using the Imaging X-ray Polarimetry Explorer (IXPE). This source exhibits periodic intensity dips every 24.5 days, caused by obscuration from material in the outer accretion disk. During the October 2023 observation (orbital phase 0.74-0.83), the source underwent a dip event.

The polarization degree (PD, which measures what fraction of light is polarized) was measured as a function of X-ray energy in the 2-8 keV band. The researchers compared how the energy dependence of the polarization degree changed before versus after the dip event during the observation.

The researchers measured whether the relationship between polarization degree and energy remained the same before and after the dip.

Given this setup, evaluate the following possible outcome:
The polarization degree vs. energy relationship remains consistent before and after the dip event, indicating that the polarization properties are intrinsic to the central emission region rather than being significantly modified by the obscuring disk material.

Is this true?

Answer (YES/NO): NO